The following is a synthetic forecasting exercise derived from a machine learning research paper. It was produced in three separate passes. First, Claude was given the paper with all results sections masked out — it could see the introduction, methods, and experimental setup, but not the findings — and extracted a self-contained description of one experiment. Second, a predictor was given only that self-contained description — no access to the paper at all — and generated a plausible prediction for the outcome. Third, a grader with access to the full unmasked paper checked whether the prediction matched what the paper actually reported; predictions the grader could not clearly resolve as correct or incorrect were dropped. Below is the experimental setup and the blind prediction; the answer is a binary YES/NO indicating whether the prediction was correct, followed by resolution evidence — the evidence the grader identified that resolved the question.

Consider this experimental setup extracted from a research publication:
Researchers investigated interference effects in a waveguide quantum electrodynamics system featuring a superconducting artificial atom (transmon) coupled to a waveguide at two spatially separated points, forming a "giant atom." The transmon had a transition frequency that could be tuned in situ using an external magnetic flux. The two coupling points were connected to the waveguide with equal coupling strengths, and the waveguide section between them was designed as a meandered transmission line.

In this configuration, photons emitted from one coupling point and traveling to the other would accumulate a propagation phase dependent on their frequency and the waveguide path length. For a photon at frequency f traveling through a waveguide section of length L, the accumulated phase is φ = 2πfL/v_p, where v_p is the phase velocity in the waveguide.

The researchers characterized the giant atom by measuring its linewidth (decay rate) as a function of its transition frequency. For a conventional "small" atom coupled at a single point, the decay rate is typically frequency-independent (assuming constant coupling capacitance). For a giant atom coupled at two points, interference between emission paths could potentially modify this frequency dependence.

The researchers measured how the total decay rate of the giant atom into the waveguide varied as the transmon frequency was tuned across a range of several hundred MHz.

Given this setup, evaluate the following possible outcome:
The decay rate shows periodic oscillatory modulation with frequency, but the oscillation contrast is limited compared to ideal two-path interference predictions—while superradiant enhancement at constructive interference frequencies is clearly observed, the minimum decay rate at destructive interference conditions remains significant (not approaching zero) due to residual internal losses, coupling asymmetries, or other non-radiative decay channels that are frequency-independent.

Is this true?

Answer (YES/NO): NO